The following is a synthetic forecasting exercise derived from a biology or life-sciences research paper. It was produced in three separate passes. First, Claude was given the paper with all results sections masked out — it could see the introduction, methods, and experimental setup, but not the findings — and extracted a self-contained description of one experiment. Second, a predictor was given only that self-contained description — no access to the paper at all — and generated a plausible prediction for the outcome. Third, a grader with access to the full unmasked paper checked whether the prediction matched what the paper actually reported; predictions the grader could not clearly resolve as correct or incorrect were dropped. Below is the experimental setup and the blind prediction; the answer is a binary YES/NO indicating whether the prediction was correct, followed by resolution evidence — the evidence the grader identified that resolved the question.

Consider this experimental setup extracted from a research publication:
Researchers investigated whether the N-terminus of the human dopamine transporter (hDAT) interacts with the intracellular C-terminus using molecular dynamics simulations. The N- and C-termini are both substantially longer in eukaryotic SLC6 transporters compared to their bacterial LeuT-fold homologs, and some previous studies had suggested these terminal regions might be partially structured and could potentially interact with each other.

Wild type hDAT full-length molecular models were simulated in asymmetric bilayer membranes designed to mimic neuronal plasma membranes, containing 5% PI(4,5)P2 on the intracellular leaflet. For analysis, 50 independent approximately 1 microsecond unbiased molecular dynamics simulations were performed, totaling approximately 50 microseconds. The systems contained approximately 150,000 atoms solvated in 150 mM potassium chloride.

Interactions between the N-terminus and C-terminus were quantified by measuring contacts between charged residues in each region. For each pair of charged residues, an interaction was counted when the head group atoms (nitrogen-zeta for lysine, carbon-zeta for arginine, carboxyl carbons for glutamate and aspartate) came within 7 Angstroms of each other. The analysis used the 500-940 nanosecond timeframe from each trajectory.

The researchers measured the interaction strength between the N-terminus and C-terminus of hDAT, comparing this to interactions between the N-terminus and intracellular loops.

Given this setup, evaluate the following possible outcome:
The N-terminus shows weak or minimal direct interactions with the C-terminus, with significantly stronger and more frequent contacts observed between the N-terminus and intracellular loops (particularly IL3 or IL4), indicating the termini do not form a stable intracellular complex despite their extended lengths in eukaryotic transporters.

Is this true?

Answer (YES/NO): NO